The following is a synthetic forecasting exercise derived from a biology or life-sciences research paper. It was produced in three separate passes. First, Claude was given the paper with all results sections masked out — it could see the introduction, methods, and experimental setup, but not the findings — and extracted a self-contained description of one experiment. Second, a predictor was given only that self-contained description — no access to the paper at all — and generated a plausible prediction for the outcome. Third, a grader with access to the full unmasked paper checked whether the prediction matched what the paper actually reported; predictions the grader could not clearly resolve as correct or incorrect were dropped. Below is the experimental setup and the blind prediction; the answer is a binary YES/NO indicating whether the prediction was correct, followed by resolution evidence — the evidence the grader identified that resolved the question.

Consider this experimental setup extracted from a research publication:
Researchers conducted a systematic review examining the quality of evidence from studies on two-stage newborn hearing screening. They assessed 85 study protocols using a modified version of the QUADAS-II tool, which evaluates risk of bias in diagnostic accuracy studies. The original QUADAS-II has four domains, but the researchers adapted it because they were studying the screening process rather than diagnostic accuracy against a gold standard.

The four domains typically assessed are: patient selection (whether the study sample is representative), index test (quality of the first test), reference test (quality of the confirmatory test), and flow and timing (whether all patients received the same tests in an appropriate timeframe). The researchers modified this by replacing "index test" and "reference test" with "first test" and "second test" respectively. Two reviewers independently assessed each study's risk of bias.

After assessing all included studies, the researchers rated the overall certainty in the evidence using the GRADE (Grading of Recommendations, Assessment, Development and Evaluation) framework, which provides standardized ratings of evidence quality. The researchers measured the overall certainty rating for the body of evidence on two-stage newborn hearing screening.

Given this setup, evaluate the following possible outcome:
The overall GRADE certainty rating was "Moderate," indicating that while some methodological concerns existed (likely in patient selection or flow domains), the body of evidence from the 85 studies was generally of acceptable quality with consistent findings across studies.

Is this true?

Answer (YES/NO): NO